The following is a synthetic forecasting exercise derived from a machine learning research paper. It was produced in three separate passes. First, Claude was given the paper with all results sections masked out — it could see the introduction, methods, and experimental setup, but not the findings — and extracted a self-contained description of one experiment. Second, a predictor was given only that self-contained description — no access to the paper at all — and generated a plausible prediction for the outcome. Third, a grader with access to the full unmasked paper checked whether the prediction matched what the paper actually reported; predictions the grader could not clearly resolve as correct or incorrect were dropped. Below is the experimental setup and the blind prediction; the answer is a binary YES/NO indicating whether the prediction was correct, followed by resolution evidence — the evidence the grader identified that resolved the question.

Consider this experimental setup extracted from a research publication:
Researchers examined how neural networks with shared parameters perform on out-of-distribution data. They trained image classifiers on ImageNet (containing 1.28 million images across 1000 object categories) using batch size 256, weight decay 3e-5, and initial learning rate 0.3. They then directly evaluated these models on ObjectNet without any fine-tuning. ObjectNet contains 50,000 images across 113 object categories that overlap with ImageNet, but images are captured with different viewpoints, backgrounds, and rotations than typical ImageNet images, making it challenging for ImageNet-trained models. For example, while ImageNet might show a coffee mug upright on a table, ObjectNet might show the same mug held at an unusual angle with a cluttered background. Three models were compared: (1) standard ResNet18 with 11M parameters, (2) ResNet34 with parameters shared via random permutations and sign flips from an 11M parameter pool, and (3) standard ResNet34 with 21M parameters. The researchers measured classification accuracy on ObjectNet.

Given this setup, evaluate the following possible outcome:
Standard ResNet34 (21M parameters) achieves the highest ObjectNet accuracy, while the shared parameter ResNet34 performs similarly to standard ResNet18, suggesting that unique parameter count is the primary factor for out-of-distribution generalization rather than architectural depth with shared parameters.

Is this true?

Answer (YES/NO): NO